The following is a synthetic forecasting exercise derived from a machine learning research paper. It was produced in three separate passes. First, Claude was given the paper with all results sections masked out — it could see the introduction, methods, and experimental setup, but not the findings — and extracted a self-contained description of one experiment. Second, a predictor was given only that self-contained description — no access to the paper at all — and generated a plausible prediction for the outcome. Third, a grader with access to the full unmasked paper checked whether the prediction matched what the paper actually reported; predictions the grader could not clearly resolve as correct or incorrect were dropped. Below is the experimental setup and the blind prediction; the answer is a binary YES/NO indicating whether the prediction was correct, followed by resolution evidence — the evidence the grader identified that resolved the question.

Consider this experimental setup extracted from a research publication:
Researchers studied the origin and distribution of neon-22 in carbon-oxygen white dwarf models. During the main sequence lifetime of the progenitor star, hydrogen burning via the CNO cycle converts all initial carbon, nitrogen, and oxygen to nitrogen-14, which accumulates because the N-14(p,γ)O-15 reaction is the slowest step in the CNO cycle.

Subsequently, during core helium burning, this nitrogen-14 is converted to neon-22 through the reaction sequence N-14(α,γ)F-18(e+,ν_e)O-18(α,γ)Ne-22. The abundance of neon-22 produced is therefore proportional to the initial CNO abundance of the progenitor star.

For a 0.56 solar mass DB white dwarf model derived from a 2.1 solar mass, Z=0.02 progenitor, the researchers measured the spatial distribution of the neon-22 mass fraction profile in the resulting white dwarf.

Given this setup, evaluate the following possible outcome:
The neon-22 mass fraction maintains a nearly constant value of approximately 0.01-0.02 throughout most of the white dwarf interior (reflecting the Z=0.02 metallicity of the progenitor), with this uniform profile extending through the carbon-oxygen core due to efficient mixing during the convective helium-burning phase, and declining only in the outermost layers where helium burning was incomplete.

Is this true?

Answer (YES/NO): YES